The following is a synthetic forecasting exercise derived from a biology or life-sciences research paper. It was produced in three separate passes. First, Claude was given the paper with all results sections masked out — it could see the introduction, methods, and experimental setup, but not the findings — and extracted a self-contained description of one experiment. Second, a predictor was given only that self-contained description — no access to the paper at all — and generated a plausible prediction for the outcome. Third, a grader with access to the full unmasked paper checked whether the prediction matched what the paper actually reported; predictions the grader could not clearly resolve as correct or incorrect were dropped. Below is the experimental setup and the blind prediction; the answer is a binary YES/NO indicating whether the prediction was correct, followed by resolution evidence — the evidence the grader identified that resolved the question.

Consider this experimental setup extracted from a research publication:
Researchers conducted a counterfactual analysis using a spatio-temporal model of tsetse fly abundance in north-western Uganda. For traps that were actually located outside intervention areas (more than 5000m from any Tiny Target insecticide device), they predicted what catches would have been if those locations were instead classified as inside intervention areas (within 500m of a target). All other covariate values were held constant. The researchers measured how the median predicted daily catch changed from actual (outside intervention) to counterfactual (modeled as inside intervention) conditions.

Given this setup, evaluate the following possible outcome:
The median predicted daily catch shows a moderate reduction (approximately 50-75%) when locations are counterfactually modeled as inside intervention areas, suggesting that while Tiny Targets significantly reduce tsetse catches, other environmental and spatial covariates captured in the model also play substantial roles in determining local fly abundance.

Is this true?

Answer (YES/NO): YES